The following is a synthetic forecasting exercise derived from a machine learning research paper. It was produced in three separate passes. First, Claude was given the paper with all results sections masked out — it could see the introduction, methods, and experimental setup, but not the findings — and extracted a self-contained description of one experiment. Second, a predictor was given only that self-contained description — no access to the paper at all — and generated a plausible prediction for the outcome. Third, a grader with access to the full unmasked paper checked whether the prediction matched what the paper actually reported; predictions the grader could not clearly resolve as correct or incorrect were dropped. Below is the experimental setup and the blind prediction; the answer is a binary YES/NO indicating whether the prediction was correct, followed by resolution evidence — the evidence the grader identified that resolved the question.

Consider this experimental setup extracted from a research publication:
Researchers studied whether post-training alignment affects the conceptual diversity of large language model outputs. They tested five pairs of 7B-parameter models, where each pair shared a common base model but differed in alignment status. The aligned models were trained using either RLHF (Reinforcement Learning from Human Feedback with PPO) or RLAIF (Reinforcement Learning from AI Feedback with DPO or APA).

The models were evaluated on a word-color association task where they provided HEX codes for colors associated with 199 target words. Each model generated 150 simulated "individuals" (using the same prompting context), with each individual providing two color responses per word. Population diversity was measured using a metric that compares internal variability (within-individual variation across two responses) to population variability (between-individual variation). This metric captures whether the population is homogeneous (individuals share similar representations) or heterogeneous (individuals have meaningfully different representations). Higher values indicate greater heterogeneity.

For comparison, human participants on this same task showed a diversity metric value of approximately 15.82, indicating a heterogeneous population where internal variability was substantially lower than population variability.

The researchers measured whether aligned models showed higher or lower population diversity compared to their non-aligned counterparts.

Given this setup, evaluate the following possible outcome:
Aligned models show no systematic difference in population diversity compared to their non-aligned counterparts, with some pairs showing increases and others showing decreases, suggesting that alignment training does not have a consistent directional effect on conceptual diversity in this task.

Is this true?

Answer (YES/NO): NO